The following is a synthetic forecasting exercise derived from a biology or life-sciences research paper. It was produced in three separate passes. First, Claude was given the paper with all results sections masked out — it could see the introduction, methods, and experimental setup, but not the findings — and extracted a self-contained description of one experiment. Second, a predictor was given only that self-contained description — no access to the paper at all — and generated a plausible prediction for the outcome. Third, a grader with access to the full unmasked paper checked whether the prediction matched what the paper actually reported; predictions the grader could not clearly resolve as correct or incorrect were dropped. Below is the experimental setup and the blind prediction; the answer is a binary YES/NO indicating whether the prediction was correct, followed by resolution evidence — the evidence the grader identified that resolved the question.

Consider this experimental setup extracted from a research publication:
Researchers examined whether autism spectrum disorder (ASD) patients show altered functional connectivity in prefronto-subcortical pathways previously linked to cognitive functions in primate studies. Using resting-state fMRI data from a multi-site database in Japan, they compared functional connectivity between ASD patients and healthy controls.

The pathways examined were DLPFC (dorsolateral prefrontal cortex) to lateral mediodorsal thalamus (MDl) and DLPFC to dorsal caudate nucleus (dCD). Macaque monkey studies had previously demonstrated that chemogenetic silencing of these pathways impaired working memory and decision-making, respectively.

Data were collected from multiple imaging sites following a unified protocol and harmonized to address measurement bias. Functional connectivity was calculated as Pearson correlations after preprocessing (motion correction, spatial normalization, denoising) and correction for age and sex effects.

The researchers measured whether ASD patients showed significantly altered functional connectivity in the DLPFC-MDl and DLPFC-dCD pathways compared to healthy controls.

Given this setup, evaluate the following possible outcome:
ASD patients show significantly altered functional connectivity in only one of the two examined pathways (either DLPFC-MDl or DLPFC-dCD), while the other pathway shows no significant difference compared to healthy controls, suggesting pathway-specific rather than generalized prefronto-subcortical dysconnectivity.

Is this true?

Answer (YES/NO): NO